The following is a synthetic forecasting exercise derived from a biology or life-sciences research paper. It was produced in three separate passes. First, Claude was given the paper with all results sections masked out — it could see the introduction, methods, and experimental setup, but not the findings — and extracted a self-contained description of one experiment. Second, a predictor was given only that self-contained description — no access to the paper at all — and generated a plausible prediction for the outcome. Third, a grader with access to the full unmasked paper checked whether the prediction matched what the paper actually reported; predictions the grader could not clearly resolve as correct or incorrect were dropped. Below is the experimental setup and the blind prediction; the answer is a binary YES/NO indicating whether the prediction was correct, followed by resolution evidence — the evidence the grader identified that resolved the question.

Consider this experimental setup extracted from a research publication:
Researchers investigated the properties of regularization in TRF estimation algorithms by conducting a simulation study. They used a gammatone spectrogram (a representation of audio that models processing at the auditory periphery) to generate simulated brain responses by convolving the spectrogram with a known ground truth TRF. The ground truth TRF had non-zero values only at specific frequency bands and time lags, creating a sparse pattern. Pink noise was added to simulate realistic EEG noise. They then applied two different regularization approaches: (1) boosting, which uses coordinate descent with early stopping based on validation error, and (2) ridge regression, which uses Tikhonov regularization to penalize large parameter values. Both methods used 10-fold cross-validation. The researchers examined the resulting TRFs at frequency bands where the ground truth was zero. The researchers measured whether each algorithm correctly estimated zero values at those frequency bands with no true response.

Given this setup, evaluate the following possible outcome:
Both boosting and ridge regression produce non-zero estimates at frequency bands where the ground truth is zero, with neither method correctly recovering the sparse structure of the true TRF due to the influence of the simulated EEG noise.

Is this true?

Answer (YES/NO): NO